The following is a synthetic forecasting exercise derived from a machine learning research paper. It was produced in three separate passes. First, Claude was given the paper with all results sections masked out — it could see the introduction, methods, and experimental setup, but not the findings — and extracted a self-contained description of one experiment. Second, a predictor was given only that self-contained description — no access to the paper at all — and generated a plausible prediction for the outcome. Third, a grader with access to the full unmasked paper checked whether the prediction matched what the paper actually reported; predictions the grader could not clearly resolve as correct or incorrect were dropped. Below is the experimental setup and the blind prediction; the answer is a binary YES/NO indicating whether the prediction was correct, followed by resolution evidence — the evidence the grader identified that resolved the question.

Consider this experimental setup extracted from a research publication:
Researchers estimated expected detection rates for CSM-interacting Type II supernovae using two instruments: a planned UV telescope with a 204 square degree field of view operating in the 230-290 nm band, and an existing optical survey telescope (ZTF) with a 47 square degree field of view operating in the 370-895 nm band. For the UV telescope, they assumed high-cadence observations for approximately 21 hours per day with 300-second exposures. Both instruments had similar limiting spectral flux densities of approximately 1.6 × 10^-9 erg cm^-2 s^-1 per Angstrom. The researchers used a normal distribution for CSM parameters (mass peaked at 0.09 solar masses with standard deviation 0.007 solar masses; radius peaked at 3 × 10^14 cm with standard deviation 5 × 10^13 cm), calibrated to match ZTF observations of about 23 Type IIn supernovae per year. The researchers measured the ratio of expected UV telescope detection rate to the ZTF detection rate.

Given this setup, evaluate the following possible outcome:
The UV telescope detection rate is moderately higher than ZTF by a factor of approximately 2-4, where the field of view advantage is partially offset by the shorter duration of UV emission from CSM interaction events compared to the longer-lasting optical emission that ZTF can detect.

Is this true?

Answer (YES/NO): NO